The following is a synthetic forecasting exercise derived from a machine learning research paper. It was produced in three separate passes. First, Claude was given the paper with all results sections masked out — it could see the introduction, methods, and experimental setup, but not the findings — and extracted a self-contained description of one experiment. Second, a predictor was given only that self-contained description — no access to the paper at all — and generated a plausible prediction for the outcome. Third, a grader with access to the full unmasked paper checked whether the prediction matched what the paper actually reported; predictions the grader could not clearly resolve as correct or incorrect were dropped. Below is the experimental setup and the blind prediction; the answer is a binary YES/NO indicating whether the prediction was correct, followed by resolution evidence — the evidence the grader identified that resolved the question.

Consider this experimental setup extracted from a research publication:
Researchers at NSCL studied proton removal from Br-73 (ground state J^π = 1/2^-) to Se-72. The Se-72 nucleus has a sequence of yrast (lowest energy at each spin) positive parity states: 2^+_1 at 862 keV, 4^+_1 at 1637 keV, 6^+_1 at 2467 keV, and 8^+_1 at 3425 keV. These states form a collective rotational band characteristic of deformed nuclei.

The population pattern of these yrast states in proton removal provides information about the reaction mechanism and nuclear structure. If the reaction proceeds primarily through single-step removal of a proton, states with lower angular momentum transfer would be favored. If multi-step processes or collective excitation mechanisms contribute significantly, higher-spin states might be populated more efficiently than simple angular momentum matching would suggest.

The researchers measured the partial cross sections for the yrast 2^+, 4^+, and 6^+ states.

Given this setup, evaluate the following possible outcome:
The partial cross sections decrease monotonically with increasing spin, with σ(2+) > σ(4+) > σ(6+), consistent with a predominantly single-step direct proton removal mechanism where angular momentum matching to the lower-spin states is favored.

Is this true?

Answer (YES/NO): NO